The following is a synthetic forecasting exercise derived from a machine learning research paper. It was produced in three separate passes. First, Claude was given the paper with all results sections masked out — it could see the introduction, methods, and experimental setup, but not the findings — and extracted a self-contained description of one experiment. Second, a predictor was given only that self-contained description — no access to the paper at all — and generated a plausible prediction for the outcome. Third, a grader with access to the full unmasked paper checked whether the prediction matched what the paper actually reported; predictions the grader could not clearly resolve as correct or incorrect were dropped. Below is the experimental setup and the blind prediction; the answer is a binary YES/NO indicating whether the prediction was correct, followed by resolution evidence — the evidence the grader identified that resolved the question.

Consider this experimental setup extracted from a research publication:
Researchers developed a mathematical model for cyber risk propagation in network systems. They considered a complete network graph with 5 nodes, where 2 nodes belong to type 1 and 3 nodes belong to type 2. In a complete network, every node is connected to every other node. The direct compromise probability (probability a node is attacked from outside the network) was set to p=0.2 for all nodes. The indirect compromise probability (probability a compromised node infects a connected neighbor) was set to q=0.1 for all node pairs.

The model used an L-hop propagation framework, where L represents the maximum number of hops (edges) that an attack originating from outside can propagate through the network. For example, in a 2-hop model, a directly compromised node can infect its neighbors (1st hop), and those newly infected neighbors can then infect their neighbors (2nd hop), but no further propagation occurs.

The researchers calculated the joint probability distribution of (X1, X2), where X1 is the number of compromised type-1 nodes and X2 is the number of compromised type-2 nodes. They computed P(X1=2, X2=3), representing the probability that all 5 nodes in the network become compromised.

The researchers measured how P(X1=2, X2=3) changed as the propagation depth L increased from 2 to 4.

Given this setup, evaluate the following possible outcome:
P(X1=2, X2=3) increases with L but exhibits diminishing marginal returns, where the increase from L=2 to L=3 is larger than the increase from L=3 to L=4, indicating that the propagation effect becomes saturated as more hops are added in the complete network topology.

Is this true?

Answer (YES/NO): YES